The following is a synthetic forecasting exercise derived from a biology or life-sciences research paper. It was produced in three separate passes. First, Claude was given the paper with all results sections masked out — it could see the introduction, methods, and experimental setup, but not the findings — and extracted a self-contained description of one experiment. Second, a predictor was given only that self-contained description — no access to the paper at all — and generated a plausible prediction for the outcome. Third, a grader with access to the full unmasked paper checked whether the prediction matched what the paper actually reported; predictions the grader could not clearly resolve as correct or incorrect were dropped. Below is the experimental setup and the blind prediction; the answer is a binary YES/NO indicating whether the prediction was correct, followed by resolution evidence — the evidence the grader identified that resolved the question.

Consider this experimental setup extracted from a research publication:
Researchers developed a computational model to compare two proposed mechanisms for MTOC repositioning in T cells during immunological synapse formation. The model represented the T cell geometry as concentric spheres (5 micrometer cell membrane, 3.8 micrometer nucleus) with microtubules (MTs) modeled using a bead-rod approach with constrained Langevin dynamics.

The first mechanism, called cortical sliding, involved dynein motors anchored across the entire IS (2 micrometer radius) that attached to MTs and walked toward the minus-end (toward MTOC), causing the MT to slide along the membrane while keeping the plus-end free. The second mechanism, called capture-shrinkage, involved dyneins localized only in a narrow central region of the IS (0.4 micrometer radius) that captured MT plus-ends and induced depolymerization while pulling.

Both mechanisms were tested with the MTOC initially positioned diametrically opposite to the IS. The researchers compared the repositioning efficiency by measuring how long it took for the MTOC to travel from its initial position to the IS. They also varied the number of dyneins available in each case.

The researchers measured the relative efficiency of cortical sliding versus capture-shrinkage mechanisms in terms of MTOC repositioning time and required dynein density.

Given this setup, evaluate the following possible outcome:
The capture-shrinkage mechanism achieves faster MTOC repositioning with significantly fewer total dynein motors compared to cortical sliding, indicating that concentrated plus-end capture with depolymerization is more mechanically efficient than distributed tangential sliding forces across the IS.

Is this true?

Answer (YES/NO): YES